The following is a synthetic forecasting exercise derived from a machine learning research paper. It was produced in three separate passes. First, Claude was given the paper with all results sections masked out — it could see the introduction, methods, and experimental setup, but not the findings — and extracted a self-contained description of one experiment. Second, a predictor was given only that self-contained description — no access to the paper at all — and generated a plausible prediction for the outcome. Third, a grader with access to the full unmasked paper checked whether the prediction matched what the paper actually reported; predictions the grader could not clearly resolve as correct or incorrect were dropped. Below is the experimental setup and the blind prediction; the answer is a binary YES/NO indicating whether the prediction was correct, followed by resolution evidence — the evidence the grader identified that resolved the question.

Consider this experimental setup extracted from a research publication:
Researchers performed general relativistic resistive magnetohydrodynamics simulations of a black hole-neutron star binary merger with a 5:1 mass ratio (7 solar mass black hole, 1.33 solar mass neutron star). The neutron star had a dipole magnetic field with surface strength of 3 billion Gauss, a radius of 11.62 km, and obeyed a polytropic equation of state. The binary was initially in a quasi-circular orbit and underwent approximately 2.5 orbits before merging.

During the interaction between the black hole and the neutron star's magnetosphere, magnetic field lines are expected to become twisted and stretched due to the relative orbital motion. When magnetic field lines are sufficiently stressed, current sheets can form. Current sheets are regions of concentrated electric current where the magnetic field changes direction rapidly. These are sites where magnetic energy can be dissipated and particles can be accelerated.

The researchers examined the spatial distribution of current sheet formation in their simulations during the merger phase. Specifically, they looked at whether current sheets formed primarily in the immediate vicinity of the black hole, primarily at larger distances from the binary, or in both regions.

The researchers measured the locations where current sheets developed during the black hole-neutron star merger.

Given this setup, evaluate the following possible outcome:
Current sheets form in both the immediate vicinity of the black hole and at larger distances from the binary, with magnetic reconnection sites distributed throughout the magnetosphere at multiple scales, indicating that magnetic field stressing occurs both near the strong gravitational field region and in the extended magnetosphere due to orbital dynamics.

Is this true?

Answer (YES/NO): YES